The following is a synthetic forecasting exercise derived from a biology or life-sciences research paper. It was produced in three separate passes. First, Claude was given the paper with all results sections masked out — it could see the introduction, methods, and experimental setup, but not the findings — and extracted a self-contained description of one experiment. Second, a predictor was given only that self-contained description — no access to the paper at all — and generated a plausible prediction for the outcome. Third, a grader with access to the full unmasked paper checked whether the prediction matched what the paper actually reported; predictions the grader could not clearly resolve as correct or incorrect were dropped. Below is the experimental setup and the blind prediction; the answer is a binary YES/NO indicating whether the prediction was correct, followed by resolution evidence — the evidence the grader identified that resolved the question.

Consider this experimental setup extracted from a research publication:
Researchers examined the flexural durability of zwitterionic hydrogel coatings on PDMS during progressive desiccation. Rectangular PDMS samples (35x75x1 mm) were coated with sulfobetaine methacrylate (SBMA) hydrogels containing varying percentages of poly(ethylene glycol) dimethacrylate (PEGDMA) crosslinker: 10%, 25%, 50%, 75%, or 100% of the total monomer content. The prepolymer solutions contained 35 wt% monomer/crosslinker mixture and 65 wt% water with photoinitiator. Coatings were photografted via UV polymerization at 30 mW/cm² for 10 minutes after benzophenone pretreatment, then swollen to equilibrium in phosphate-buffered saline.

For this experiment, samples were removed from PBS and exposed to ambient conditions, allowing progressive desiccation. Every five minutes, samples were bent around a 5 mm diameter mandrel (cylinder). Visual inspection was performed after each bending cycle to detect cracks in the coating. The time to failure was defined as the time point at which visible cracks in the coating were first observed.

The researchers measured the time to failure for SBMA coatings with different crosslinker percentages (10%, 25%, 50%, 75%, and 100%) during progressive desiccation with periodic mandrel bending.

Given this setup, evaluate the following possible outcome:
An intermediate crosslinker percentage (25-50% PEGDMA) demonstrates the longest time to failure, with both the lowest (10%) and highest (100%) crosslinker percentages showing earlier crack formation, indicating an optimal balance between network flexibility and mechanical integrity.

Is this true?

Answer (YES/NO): NO